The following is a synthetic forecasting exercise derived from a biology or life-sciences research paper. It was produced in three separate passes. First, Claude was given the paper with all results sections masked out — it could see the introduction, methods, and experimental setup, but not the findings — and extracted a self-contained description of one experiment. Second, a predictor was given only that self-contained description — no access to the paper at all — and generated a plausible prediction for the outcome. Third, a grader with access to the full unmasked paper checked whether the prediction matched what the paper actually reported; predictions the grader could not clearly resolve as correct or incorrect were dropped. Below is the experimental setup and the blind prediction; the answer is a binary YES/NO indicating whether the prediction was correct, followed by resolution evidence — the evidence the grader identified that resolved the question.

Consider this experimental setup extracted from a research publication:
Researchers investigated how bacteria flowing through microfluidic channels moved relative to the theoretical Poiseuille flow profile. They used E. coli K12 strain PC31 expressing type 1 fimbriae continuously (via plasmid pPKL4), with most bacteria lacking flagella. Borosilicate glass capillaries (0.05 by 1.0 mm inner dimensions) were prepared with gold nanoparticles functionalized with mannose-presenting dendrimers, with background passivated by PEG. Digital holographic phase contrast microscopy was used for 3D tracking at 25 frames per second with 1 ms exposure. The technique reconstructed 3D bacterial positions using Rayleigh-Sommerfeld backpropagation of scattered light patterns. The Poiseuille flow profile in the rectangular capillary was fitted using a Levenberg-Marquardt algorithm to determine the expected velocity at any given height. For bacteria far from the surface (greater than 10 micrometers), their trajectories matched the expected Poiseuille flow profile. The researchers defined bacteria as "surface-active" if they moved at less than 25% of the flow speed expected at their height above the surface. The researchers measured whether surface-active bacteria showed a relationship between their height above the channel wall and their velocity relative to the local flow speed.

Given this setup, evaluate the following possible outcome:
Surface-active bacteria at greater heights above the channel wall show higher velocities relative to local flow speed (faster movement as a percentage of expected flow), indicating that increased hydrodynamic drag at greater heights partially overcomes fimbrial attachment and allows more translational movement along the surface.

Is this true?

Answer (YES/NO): YES